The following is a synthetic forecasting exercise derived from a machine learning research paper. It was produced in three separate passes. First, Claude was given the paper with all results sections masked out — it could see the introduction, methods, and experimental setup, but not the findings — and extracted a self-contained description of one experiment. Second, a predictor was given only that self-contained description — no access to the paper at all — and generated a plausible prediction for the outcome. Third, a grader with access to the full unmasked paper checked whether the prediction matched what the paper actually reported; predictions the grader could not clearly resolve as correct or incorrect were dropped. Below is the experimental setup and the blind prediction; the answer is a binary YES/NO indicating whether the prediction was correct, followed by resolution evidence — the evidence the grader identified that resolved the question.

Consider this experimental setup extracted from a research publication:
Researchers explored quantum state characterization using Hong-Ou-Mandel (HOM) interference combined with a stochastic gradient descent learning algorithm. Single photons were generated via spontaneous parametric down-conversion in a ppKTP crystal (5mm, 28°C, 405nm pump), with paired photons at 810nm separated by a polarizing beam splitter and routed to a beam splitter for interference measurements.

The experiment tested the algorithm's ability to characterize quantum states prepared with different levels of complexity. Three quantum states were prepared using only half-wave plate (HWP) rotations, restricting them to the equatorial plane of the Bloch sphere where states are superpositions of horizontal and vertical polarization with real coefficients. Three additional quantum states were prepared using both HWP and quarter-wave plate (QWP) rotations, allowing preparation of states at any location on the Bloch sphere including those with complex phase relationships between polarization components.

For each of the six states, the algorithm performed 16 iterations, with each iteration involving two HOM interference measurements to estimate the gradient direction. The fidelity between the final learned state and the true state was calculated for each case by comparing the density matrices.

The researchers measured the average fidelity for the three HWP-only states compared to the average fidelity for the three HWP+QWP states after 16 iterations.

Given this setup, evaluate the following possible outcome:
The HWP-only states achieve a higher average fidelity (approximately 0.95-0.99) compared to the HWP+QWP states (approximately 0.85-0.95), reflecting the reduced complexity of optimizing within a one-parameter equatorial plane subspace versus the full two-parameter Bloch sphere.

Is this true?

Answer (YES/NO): NO